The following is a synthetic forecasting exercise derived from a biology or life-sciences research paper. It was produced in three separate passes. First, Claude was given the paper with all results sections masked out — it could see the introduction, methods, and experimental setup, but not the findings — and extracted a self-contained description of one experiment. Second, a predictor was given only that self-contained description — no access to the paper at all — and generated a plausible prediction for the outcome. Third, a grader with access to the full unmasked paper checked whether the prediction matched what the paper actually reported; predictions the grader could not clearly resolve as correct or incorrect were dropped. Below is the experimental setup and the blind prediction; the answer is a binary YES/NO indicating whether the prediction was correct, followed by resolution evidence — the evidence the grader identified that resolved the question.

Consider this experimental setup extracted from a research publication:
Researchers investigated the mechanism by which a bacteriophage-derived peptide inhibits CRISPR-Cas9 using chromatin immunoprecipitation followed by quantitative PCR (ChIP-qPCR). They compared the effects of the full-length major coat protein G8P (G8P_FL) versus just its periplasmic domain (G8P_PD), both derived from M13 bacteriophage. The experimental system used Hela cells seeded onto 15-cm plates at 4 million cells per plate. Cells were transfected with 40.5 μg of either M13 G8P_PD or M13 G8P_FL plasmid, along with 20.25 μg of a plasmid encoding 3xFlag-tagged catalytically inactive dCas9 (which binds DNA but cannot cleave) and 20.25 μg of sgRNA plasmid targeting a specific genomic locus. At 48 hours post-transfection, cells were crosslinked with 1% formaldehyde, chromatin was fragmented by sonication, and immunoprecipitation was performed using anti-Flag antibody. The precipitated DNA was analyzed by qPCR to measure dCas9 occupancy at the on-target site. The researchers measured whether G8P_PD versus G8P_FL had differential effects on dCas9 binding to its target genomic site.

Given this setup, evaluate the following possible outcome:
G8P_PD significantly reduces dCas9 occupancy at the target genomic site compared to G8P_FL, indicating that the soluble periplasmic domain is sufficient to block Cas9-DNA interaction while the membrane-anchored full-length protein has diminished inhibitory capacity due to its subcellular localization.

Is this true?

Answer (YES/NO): NO